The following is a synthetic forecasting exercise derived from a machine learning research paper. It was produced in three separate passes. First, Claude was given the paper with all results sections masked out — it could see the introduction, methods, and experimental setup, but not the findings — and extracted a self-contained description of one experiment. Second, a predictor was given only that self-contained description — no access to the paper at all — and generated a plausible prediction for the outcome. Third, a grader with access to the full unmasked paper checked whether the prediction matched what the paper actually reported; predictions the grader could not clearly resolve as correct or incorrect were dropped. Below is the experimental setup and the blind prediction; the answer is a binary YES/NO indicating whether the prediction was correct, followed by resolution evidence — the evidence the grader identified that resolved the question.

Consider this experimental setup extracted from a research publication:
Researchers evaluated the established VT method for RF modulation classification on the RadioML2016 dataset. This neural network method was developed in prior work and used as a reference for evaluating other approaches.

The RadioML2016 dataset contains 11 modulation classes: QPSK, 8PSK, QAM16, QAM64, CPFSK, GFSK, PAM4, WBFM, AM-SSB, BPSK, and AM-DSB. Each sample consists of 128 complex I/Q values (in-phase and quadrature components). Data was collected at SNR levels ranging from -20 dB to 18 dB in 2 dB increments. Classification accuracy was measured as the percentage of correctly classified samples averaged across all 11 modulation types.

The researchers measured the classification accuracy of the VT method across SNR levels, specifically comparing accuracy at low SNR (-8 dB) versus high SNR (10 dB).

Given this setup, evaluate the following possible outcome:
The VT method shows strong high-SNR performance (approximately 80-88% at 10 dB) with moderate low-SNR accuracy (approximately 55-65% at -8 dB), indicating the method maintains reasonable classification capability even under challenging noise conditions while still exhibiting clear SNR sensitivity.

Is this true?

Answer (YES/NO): NO